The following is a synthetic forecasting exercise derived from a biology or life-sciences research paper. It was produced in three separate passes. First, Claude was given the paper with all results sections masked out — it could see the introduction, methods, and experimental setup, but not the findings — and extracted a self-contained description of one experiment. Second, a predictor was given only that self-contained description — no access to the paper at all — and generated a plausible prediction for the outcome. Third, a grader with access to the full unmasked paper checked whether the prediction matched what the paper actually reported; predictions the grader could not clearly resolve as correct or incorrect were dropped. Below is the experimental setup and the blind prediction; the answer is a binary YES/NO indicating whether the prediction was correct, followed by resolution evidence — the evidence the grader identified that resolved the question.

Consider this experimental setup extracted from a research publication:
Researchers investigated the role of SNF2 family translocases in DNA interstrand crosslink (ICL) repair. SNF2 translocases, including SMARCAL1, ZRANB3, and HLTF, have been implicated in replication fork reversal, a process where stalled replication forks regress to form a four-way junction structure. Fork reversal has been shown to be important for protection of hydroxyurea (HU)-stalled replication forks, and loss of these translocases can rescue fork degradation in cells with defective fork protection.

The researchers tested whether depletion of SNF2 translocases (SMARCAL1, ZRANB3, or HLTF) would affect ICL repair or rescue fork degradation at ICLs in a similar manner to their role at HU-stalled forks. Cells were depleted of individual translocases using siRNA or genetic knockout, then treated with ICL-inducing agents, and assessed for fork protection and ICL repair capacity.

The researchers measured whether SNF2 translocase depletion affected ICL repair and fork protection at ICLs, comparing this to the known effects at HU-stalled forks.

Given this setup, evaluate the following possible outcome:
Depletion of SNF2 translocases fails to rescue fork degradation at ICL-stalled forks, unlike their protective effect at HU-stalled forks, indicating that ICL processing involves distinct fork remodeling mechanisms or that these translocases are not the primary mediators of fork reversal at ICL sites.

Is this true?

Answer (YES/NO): YES